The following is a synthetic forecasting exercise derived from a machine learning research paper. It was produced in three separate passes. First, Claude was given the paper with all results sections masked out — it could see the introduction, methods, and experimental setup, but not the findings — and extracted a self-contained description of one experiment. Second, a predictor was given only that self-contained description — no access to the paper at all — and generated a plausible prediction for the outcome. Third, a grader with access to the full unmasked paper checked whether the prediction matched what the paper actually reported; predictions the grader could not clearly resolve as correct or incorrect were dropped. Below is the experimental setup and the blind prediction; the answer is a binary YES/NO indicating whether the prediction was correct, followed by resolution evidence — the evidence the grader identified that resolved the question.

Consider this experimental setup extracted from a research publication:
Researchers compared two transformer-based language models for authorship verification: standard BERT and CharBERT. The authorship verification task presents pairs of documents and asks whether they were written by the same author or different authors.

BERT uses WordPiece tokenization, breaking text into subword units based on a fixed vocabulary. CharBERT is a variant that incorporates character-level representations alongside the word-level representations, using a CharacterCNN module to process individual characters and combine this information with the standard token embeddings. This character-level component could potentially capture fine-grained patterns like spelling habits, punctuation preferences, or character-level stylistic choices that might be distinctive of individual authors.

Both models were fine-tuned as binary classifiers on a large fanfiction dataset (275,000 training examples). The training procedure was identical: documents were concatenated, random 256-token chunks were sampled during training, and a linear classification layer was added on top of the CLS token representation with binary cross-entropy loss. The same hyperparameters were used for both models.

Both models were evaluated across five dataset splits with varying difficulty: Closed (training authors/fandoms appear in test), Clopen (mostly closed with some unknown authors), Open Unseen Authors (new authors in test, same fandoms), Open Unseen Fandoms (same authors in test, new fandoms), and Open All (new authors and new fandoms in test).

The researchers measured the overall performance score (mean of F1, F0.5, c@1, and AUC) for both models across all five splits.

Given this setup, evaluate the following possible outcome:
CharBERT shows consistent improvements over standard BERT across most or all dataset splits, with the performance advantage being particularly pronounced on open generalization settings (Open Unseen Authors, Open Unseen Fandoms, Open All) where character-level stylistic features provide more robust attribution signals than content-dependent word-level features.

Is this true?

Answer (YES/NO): NO